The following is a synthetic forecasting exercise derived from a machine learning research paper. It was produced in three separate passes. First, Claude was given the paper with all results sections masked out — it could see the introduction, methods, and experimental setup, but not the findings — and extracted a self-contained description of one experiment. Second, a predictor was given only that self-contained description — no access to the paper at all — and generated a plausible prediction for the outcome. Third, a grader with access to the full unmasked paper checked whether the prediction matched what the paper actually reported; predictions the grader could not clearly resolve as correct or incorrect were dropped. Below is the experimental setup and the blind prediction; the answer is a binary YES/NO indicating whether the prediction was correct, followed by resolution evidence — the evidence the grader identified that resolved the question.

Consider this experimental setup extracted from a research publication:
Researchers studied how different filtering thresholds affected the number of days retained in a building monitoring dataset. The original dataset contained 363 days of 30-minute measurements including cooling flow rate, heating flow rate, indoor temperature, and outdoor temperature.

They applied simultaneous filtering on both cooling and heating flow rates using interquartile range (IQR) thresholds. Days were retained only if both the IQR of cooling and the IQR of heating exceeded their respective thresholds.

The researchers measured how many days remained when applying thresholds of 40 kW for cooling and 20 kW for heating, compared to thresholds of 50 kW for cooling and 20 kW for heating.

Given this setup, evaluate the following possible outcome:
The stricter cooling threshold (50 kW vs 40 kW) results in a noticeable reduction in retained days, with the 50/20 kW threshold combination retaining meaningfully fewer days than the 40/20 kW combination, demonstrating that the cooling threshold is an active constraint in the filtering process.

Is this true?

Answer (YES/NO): YES